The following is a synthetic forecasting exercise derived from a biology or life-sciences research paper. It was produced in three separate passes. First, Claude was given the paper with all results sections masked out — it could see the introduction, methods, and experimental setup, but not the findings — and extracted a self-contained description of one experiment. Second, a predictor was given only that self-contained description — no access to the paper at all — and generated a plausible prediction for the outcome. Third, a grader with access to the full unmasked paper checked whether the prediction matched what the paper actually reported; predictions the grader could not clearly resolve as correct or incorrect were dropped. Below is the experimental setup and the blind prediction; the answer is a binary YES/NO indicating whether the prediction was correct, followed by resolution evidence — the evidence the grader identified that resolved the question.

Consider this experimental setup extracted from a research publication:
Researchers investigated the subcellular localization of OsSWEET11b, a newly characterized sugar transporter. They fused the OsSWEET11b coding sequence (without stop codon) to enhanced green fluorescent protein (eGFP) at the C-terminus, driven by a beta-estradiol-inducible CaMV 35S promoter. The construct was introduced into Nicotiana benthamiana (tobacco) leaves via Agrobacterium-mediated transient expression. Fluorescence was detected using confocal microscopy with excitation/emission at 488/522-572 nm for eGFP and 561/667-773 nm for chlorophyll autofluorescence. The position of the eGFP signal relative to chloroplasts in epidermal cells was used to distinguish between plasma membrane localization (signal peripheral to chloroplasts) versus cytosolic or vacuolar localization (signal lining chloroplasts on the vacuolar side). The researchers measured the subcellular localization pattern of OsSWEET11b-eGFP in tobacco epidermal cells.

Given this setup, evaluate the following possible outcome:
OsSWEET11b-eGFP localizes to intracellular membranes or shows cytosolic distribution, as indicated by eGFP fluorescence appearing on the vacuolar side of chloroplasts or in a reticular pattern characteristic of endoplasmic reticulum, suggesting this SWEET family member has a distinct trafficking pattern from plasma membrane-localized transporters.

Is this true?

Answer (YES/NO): NO